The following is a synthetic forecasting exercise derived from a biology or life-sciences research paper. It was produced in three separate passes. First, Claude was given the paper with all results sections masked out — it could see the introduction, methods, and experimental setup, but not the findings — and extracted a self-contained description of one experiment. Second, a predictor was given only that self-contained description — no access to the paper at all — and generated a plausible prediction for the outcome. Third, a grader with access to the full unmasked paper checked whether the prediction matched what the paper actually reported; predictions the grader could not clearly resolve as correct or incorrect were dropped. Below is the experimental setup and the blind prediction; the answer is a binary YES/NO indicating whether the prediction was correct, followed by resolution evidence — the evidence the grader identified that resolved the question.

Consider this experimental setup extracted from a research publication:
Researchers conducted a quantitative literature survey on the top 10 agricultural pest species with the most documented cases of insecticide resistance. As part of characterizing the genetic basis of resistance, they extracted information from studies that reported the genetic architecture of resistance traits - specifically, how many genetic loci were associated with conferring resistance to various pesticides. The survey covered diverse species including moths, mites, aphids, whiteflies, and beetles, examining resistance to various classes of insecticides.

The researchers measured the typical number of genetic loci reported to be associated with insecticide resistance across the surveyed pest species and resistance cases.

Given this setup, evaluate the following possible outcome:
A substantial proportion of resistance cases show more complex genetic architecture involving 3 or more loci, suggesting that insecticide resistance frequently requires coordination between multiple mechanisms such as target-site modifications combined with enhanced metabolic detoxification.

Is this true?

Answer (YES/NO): NO